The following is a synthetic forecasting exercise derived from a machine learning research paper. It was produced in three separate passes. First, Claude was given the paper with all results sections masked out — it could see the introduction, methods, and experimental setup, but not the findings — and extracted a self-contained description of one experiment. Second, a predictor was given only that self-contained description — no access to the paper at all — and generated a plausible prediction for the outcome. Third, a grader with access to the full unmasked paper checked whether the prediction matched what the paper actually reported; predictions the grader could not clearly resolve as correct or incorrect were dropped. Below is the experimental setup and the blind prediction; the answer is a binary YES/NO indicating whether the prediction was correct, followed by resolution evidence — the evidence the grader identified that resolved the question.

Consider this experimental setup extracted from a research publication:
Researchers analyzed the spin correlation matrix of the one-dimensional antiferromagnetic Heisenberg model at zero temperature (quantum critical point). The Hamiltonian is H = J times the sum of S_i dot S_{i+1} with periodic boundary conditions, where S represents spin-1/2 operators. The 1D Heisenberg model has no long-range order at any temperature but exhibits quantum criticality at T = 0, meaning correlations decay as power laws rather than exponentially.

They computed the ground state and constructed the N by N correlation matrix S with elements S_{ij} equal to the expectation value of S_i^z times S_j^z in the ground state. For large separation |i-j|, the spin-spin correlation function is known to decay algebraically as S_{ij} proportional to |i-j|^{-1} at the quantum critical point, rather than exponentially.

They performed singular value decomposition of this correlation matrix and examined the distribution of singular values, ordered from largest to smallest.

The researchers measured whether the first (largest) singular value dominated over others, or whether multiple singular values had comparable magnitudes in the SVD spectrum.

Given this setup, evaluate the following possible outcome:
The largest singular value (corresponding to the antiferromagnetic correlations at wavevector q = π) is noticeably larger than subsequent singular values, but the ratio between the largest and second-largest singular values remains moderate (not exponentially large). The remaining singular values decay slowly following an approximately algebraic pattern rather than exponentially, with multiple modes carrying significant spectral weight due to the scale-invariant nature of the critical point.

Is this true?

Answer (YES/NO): YES